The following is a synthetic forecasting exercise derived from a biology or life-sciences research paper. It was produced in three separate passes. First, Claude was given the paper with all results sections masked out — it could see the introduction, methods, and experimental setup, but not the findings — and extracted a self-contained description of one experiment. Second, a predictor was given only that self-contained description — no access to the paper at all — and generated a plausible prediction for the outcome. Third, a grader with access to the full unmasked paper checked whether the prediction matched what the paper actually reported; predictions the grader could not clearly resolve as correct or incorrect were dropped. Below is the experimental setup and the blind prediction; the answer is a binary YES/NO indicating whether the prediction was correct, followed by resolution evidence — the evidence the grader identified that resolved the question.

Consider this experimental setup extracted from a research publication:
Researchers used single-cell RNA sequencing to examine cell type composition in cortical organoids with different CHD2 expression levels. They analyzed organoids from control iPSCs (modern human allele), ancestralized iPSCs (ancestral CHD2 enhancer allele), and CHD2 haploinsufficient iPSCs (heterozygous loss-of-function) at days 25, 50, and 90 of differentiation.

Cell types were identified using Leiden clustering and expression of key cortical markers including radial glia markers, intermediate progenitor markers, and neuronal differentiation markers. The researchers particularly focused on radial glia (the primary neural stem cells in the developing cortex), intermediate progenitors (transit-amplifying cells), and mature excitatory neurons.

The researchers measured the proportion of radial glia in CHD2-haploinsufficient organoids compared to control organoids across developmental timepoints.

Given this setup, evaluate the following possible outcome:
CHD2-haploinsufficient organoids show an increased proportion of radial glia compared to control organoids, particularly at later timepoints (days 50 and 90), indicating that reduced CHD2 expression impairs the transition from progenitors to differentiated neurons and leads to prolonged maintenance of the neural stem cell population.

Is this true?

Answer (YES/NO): NO